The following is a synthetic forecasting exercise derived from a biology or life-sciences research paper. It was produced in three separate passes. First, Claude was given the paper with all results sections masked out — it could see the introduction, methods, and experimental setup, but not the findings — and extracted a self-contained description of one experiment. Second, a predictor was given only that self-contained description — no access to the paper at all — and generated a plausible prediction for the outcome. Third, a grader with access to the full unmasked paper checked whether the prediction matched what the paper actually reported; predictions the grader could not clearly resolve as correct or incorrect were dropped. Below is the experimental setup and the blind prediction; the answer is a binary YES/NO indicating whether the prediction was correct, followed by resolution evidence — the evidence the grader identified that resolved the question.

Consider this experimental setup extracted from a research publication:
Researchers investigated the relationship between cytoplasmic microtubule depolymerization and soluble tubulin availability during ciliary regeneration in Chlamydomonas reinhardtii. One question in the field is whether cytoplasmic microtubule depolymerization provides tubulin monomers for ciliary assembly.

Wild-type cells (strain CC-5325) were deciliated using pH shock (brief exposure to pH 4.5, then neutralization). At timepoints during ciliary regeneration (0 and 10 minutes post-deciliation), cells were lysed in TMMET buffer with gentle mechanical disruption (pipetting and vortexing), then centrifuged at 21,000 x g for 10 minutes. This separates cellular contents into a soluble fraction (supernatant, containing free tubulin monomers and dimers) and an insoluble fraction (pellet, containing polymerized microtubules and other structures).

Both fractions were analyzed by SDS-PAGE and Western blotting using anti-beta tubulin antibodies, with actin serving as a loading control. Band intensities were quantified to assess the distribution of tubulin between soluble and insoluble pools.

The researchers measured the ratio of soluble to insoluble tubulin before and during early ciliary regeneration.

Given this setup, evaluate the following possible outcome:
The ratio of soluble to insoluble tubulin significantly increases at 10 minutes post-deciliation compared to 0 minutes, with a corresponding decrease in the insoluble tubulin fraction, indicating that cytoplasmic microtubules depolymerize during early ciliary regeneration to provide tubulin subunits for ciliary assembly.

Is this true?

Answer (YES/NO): NO